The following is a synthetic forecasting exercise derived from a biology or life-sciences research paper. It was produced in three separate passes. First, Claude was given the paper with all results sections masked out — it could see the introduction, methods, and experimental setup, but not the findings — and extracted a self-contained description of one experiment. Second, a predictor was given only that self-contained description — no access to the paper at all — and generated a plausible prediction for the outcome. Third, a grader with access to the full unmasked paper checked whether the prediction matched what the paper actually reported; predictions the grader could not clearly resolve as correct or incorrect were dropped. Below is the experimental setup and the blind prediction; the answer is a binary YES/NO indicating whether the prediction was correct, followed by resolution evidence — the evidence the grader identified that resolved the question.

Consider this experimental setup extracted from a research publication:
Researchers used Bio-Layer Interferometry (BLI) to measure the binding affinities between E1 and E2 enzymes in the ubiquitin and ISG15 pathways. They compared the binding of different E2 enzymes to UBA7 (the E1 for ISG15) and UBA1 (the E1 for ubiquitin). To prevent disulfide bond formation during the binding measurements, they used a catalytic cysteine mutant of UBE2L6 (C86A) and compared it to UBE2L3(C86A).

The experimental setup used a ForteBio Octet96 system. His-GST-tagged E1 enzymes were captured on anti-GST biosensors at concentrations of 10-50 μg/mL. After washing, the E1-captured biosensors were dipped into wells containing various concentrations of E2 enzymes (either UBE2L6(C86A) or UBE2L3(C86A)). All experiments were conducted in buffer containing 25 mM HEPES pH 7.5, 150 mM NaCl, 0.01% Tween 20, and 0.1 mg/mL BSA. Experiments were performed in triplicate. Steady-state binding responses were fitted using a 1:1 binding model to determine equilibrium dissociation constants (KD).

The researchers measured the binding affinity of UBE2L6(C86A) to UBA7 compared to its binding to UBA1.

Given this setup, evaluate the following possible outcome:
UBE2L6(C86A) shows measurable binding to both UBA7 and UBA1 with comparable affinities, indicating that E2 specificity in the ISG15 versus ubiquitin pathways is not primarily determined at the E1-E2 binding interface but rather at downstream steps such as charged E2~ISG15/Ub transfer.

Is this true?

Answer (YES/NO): NO